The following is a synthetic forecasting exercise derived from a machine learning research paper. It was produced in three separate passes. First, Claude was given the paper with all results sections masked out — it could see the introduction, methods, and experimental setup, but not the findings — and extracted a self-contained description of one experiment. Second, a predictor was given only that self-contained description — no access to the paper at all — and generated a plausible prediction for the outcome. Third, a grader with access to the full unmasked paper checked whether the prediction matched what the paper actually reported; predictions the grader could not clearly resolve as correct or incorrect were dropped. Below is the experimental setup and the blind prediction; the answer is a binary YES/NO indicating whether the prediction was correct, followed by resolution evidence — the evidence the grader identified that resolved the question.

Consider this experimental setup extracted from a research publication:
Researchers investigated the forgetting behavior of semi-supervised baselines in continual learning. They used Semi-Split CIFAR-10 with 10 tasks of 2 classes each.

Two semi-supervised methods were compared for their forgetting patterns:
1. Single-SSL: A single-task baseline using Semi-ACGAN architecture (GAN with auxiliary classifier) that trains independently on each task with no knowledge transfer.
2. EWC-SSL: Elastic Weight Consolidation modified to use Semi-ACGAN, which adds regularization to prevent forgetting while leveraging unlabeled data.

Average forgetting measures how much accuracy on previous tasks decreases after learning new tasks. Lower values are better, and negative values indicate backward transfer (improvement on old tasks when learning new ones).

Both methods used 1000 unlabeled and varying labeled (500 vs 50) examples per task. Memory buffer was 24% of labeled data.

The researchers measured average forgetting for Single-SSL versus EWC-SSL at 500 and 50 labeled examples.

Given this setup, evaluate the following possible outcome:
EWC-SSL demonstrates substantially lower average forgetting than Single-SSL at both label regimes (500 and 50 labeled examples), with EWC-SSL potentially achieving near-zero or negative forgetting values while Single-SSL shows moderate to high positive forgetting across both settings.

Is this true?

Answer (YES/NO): NO